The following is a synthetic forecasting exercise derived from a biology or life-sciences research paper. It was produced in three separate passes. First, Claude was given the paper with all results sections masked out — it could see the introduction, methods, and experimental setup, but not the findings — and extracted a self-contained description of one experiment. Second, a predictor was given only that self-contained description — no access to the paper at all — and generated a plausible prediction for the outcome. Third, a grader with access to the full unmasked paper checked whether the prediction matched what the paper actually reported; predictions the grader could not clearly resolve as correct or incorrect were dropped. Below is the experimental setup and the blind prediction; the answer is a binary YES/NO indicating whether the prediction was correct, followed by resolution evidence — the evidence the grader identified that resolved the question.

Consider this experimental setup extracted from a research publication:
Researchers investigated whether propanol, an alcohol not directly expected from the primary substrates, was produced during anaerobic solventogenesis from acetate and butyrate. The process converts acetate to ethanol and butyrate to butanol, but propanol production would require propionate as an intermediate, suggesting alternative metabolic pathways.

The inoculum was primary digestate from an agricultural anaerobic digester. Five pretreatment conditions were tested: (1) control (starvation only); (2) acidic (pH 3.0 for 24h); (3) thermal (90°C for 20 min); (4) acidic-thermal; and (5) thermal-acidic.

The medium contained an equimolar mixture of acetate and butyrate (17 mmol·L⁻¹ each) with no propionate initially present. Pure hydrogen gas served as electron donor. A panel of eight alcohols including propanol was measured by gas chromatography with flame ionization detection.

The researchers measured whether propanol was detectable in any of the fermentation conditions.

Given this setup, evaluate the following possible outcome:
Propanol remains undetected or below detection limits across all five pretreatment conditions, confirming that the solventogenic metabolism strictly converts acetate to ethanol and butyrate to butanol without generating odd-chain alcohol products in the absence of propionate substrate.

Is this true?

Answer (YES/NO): NO